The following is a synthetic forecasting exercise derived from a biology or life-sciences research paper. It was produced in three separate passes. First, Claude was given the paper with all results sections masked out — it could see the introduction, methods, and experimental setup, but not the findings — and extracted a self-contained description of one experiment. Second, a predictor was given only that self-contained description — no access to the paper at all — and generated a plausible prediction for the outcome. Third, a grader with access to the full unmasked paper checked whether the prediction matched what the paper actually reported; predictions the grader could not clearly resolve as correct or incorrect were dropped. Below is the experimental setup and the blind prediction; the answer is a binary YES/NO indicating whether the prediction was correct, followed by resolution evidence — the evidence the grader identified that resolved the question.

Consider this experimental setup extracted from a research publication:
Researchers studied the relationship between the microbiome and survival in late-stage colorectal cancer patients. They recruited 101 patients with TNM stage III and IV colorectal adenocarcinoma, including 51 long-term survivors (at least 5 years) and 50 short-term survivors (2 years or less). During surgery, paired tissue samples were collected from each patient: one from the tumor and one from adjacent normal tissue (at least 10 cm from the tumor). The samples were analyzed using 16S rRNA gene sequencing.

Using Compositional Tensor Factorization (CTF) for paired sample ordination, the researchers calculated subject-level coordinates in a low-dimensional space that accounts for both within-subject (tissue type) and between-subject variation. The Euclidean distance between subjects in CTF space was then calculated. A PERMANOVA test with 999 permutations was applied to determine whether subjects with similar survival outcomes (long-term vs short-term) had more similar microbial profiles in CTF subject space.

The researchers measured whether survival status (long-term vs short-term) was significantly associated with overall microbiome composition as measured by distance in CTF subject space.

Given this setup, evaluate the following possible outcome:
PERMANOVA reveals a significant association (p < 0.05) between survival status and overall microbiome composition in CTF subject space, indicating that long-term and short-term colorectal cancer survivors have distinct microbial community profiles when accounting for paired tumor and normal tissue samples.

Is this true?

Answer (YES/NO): NO